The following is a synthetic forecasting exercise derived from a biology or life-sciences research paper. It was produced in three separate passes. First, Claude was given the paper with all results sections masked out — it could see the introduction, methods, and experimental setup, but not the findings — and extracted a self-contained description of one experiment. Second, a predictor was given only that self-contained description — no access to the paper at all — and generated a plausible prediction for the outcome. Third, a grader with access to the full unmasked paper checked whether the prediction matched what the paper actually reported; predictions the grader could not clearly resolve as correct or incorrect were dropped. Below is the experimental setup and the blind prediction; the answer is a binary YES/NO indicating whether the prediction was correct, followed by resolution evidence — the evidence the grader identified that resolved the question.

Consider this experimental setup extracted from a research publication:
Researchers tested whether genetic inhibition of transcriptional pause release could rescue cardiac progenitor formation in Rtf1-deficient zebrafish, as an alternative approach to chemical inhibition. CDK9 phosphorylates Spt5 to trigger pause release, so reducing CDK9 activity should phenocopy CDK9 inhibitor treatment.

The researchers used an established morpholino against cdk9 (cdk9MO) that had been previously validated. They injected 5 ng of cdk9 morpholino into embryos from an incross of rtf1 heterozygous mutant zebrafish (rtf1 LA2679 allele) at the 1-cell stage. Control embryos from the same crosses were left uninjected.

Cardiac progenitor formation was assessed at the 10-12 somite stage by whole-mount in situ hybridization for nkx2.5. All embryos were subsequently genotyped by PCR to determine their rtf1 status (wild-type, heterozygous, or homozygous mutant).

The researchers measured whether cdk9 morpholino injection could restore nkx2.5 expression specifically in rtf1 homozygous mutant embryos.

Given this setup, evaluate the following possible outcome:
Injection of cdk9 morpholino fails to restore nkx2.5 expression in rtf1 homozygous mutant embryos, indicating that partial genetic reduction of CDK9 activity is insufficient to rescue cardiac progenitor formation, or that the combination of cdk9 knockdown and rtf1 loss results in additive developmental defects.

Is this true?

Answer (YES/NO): NO